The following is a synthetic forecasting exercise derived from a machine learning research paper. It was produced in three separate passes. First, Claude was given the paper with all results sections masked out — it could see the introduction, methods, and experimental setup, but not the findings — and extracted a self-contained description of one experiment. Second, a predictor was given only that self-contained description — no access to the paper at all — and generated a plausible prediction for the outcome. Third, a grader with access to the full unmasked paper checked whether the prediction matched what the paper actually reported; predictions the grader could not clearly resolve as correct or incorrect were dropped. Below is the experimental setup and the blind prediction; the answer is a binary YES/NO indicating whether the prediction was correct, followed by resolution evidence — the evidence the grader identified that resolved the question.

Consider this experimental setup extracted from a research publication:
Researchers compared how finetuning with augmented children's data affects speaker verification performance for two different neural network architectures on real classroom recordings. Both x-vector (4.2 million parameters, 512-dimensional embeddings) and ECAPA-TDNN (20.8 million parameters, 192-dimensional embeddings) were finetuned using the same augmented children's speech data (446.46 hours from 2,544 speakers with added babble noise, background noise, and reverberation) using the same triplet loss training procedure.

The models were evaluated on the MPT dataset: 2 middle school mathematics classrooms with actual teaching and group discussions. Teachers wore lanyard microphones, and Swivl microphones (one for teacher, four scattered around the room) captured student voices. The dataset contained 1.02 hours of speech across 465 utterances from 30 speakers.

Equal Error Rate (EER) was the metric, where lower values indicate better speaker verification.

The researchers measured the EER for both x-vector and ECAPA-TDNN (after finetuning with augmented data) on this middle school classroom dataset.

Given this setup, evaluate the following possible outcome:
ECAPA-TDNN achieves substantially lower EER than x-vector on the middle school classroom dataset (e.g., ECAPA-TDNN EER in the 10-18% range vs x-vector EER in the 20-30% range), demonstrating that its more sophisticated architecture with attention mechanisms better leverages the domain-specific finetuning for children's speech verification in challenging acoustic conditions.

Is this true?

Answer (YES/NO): NO